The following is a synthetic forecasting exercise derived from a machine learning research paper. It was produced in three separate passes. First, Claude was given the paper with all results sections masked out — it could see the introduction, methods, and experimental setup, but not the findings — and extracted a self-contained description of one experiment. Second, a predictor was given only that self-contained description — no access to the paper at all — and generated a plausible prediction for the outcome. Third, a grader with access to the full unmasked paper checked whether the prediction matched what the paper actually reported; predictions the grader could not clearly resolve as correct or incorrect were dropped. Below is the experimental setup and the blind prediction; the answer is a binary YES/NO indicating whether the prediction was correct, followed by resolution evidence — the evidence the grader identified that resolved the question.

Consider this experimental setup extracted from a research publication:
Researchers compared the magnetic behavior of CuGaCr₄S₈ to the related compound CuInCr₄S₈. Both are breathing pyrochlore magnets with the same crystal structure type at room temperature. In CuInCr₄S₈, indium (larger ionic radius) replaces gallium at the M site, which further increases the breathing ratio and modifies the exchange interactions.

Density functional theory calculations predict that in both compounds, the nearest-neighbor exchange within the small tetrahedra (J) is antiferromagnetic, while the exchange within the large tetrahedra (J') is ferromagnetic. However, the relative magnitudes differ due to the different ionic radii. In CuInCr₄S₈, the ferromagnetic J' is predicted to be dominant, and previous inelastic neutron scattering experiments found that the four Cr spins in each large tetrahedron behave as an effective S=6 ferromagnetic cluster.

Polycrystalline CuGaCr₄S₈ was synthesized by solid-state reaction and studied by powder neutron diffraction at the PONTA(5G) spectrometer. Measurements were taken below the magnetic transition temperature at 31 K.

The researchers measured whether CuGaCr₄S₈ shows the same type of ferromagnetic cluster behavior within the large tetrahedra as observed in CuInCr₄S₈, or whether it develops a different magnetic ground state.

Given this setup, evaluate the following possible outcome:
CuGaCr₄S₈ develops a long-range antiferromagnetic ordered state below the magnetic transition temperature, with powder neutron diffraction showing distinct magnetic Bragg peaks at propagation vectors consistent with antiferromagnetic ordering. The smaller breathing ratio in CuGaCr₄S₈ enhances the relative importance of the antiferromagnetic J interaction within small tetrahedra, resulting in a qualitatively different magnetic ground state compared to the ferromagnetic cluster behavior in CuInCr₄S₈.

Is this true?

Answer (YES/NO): YES